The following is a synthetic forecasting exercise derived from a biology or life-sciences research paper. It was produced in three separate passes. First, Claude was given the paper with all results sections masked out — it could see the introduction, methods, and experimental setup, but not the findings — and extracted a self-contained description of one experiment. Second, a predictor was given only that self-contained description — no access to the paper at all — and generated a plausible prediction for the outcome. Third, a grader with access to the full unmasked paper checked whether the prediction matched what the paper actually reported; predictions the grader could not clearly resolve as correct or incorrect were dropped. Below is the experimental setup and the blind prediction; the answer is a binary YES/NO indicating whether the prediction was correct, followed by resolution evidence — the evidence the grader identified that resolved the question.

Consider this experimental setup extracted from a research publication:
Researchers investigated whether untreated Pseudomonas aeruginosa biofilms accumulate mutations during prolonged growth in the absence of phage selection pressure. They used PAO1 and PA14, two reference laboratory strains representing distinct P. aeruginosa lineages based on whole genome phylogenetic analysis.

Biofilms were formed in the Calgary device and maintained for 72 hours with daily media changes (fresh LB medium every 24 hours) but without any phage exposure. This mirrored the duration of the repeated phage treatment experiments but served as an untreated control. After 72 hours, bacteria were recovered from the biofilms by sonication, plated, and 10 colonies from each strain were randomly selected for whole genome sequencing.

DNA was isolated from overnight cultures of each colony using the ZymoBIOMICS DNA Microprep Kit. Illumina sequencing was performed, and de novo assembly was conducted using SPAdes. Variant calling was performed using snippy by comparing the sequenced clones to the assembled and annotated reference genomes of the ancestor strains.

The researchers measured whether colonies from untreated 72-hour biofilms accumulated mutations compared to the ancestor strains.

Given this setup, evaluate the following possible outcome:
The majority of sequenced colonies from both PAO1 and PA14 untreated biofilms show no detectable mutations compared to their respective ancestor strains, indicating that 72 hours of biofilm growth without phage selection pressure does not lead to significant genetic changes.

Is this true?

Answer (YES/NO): YES